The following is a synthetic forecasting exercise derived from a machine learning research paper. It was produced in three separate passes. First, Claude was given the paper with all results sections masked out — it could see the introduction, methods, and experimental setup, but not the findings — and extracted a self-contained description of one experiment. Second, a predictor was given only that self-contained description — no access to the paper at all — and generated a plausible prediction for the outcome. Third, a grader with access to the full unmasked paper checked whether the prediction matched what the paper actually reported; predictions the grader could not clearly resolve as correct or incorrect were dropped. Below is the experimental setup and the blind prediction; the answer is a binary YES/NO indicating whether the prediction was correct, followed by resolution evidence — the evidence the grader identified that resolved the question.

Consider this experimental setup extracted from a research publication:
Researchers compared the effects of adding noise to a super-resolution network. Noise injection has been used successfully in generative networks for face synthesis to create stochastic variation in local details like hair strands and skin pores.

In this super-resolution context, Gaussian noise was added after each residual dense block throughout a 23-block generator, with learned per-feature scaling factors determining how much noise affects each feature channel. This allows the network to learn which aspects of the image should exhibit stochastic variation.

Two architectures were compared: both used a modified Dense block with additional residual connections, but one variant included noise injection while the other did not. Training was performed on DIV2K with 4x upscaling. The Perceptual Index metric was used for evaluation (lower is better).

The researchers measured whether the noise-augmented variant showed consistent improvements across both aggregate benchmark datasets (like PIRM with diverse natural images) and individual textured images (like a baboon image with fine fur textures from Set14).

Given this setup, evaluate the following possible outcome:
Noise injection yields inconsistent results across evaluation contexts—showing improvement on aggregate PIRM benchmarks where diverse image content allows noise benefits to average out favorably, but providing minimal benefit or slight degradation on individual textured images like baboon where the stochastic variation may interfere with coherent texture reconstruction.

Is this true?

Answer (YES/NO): YES